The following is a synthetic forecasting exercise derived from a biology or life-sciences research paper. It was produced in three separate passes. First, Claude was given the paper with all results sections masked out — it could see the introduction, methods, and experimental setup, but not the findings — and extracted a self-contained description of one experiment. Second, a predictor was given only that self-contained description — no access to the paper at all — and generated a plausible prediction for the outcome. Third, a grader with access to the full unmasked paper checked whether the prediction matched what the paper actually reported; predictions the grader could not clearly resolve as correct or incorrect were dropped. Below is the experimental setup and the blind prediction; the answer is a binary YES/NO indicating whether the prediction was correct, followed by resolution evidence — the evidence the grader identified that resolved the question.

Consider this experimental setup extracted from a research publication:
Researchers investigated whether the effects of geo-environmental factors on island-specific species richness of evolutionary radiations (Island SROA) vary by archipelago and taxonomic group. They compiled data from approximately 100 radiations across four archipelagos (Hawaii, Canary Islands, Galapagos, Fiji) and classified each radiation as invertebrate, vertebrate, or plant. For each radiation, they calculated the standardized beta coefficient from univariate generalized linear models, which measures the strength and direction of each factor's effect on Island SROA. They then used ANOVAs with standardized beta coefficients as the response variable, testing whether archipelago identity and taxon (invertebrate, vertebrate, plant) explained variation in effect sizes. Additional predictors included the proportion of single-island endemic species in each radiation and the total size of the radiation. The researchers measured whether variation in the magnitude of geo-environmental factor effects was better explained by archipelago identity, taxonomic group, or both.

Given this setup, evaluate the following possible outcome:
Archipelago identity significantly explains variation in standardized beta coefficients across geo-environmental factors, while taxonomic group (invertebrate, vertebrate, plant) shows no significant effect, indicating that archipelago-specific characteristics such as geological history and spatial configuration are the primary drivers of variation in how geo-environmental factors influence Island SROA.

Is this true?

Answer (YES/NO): NO